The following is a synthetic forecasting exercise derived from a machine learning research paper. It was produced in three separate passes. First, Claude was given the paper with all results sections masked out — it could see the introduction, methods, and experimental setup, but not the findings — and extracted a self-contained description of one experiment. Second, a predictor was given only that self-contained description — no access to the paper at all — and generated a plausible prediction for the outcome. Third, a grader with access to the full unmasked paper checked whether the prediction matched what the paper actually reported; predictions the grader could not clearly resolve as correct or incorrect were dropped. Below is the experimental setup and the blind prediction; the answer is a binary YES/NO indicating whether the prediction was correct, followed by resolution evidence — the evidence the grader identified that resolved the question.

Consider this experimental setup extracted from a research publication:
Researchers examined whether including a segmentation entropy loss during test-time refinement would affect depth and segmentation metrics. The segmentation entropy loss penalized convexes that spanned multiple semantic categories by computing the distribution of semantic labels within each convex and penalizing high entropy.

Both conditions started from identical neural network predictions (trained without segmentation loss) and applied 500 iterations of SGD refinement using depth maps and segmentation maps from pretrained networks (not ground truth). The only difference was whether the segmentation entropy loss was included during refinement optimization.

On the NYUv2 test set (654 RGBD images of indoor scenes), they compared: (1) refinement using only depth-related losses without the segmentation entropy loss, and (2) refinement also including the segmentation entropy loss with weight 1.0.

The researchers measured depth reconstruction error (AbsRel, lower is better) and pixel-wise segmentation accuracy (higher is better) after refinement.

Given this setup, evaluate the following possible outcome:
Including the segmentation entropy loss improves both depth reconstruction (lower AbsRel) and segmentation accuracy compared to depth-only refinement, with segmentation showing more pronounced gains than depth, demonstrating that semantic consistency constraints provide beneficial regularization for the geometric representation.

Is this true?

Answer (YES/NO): NO